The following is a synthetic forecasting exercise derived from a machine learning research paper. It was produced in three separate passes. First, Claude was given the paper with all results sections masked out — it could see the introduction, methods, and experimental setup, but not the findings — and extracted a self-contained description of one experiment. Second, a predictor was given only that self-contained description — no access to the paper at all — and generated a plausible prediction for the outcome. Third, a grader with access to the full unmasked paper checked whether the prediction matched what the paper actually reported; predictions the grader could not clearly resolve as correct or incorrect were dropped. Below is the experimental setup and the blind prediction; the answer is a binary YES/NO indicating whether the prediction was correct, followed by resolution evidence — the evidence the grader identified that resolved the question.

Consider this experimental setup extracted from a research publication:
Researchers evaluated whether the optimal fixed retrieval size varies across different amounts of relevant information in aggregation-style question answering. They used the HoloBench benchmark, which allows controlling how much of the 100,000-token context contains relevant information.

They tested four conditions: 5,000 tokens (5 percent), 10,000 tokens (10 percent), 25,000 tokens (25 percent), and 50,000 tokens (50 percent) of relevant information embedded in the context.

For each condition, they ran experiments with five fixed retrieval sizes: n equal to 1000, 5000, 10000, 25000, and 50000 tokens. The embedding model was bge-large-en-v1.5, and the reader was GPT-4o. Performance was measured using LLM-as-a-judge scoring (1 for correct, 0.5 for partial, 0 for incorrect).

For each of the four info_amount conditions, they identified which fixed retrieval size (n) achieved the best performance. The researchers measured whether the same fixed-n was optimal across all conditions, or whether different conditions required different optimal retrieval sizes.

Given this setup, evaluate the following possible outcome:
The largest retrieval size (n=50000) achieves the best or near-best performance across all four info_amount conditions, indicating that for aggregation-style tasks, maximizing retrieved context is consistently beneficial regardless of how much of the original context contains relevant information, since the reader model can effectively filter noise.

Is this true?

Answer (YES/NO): NO